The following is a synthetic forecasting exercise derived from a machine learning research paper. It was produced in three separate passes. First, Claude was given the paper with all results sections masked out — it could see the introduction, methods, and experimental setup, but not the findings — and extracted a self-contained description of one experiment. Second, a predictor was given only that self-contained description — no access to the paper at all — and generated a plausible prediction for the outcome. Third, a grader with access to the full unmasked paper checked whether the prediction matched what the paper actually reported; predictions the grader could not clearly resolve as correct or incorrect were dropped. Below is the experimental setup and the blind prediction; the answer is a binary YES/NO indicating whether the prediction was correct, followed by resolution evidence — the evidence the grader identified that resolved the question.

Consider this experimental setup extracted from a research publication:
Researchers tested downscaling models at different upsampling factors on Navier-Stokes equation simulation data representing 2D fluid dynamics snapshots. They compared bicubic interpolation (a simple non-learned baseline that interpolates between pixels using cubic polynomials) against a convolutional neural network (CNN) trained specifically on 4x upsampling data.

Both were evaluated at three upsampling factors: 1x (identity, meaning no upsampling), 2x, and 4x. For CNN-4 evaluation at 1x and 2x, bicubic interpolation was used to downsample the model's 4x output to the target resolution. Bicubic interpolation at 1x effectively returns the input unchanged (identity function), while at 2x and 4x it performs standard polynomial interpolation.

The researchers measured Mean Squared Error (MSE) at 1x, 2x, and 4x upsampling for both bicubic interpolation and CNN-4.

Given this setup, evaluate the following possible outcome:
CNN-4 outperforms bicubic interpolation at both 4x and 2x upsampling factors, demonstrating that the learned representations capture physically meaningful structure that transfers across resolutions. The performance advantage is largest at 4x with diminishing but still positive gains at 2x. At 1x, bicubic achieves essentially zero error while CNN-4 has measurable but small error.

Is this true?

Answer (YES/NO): YES